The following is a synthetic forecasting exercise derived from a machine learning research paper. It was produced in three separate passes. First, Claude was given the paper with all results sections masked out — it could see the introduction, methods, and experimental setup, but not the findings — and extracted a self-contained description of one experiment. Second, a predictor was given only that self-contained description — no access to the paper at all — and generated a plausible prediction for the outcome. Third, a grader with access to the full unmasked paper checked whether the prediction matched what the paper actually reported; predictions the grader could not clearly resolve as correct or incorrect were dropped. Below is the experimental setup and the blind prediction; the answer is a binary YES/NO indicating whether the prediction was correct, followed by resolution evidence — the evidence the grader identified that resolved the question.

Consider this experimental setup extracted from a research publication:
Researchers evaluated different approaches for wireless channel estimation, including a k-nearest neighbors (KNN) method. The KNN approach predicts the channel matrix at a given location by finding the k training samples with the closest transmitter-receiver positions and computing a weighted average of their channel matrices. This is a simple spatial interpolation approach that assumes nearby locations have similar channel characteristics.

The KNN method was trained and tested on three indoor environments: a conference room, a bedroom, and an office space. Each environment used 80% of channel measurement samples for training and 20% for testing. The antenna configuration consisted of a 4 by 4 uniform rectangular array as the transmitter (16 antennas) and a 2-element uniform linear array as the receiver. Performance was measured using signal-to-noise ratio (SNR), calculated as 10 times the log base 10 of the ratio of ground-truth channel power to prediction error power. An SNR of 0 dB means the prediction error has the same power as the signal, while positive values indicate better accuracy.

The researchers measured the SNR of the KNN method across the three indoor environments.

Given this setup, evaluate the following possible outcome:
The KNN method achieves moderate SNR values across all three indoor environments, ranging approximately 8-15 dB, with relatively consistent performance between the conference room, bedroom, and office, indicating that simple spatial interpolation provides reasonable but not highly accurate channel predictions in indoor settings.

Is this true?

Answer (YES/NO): NO